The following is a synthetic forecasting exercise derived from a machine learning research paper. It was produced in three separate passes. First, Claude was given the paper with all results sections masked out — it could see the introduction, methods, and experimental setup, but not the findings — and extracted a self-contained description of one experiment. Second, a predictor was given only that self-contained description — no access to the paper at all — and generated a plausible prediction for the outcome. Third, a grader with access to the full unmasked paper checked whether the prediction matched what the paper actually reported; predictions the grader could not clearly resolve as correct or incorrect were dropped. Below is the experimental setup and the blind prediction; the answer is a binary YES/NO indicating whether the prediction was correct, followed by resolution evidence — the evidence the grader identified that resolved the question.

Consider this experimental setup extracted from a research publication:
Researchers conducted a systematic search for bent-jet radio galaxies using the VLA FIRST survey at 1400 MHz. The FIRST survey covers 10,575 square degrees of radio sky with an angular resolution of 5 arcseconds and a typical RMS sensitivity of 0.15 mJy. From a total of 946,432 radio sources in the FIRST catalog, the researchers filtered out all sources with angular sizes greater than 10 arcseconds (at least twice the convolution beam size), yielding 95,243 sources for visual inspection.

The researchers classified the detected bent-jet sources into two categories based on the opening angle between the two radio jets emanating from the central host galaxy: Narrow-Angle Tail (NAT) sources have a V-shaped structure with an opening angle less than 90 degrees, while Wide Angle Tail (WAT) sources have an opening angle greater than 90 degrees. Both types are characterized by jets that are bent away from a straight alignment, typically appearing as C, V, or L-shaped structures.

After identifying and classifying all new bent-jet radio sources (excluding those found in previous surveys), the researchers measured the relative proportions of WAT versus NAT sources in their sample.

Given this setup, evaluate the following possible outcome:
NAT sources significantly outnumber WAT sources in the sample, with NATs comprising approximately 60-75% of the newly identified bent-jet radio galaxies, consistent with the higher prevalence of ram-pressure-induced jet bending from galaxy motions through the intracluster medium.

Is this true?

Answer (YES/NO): NO